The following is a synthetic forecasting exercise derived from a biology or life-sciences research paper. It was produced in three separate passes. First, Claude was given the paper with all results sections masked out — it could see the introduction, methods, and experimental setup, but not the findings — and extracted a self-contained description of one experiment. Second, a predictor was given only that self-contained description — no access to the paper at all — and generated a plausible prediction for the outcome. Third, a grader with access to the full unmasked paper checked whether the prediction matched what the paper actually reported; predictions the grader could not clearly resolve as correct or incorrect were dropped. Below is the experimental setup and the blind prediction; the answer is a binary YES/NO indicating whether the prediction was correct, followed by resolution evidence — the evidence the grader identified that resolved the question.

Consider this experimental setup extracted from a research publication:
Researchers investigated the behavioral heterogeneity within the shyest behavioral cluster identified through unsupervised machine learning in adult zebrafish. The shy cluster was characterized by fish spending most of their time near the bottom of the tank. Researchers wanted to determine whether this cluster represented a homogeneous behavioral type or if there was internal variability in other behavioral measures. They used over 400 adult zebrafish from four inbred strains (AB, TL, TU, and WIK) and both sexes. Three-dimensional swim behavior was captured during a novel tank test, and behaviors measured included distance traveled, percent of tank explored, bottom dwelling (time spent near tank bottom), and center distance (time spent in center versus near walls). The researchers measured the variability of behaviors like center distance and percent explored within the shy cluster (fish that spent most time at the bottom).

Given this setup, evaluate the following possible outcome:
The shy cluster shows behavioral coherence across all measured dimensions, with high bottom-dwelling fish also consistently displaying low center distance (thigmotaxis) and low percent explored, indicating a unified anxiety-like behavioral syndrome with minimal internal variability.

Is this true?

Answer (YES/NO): NO